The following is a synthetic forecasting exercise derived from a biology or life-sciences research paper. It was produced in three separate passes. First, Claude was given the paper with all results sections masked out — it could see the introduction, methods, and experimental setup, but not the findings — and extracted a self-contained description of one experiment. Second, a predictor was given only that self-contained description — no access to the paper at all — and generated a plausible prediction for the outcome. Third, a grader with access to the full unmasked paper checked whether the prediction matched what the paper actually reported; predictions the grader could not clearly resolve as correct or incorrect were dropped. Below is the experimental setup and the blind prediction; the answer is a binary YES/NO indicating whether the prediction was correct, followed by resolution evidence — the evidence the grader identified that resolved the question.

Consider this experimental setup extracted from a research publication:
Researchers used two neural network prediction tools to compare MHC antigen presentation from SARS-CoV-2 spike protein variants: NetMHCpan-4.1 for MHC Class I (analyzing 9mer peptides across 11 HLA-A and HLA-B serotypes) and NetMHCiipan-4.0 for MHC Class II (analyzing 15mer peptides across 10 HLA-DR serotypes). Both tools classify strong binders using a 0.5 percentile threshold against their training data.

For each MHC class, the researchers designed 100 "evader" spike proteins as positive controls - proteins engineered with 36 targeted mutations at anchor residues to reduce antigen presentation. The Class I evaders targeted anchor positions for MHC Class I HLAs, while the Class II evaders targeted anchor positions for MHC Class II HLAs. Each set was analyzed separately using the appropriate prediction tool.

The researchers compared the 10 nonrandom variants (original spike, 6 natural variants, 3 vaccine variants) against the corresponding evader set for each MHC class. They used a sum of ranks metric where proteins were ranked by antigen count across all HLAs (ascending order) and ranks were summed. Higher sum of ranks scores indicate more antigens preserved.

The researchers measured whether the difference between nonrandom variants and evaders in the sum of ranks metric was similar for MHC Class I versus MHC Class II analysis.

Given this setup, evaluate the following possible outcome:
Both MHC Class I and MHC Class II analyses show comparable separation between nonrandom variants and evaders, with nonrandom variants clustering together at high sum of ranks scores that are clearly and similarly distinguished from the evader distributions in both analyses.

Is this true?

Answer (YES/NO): YES